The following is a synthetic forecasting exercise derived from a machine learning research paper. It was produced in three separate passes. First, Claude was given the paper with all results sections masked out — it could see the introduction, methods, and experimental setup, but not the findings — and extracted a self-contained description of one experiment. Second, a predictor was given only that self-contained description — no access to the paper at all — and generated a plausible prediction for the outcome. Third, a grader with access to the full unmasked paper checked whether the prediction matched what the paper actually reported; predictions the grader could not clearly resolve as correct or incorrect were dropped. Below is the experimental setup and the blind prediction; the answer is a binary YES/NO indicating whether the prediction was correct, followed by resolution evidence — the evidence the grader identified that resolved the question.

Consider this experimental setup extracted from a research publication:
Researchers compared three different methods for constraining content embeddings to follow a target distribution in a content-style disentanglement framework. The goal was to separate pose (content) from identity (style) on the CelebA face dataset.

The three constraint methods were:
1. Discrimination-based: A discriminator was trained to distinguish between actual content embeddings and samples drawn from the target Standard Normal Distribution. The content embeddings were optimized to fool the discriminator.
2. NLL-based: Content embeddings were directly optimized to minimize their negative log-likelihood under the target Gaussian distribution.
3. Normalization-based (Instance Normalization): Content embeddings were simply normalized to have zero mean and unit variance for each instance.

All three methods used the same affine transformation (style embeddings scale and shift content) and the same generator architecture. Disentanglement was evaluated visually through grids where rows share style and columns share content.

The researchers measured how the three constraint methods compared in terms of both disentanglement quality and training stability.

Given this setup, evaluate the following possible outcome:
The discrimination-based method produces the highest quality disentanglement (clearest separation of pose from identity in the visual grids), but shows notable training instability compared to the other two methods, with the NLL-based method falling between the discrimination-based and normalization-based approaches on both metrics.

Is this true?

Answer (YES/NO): NO